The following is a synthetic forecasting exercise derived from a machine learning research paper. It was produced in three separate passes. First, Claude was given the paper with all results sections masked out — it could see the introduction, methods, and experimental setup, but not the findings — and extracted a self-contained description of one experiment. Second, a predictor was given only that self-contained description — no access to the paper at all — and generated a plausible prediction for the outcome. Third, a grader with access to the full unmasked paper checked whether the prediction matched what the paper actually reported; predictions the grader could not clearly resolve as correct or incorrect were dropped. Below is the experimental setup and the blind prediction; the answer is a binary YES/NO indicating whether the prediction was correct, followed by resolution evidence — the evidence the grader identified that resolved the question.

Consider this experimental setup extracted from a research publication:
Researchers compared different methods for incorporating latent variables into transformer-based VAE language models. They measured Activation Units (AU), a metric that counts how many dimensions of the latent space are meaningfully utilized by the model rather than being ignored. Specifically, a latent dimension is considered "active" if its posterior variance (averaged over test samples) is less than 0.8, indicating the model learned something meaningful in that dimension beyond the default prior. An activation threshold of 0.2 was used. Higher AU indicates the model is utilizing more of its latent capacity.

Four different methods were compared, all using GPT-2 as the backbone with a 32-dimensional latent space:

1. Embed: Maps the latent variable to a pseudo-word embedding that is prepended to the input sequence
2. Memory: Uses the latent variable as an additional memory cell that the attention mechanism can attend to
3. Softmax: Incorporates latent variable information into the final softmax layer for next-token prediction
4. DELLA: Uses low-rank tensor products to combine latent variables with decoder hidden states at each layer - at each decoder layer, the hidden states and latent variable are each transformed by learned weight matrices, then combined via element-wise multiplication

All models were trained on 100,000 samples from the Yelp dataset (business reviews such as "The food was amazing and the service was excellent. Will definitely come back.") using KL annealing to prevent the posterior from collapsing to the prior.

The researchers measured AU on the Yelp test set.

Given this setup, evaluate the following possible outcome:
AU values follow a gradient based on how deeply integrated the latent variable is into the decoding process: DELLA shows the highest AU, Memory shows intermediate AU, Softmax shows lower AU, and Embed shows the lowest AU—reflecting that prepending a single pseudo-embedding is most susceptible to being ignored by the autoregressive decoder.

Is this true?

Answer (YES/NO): NO